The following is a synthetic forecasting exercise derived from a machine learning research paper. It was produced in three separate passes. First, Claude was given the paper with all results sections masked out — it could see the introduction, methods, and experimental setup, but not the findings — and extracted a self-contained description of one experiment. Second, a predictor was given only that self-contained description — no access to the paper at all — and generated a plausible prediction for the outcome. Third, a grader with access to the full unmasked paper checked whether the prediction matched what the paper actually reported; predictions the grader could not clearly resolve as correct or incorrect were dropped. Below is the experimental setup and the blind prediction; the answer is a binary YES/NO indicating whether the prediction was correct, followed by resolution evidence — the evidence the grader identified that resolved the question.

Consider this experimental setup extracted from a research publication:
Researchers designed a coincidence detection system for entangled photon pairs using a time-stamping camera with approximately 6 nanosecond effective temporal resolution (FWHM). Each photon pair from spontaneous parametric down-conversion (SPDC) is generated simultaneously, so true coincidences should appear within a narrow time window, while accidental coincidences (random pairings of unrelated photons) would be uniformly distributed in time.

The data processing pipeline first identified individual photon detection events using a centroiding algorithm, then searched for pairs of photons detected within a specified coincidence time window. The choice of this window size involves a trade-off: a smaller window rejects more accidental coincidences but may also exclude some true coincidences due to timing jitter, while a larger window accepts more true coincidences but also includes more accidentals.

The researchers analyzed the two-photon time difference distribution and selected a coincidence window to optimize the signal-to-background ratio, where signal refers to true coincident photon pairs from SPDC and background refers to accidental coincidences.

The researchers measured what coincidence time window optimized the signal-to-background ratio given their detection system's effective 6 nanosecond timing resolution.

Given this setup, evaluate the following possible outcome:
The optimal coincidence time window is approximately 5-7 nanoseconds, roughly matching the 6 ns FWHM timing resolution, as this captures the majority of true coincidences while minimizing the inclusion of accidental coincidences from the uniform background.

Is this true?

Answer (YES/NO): YES